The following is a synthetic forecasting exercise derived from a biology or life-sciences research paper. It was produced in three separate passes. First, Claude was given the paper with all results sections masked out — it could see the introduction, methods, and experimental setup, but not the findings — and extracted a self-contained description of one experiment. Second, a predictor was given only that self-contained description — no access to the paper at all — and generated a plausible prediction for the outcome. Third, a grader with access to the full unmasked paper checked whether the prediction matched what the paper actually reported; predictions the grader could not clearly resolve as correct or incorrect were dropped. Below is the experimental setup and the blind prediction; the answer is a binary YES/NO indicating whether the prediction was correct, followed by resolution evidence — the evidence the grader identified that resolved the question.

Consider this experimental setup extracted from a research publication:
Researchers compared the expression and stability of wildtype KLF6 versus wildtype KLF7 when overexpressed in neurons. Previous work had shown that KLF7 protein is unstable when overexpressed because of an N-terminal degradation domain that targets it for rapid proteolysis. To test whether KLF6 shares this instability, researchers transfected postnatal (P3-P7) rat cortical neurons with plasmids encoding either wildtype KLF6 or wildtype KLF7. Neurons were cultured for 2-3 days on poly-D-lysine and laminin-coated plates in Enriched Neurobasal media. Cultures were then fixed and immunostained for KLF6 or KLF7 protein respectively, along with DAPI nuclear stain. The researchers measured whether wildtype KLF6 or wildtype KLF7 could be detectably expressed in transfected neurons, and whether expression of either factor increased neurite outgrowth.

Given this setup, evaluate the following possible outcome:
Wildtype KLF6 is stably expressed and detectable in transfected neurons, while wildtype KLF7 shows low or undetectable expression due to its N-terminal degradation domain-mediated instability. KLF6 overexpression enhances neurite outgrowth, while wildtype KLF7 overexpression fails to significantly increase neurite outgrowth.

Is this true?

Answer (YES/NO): YES